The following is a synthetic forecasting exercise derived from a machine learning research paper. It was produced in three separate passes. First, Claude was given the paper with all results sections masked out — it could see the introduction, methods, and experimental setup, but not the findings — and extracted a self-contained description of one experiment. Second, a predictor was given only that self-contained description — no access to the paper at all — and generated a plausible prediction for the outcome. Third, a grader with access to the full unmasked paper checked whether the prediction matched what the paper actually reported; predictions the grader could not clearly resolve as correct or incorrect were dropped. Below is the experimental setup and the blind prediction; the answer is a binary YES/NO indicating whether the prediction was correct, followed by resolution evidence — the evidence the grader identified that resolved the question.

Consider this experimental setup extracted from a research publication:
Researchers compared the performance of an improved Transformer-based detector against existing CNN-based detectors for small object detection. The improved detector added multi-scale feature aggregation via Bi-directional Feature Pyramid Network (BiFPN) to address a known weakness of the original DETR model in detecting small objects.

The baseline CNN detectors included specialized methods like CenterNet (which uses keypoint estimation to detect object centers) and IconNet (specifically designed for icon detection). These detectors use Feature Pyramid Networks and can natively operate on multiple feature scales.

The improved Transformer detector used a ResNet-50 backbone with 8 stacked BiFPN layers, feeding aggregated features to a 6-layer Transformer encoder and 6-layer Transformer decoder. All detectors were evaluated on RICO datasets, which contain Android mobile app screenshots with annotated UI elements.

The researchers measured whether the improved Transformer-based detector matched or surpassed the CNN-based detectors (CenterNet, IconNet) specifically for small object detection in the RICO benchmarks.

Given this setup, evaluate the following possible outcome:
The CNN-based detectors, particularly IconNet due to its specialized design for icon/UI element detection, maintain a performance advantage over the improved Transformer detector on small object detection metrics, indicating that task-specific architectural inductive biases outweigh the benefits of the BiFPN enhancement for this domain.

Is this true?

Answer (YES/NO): NO